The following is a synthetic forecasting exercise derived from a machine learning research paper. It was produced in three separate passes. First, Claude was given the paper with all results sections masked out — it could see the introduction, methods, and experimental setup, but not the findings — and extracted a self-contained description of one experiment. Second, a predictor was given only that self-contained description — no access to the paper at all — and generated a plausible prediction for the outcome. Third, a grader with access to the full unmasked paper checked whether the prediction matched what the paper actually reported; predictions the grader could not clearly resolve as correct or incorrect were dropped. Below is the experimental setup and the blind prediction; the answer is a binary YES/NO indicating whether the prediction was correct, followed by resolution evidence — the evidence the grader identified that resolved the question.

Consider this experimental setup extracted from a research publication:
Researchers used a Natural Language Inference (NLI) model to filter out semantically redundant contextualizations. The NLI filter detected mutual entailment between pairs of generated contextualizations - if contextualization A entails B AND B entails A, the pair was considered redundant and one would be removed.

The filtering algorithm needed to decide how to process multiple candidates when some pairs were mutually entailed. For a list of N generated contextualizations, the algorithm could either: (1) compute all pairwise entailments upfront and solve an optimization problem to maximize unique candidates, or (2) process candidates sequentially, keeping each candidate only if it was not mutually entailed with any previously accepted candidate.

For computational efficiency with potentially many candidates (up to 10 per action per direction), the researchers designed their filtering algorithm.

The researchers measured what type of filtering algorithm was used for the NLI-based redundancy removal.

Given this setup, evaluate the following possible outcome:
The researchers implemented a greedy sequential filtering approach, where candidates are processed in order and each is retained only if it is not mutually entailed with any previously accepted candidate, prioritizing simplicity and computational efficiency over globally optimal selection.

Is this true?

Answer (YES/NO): YES